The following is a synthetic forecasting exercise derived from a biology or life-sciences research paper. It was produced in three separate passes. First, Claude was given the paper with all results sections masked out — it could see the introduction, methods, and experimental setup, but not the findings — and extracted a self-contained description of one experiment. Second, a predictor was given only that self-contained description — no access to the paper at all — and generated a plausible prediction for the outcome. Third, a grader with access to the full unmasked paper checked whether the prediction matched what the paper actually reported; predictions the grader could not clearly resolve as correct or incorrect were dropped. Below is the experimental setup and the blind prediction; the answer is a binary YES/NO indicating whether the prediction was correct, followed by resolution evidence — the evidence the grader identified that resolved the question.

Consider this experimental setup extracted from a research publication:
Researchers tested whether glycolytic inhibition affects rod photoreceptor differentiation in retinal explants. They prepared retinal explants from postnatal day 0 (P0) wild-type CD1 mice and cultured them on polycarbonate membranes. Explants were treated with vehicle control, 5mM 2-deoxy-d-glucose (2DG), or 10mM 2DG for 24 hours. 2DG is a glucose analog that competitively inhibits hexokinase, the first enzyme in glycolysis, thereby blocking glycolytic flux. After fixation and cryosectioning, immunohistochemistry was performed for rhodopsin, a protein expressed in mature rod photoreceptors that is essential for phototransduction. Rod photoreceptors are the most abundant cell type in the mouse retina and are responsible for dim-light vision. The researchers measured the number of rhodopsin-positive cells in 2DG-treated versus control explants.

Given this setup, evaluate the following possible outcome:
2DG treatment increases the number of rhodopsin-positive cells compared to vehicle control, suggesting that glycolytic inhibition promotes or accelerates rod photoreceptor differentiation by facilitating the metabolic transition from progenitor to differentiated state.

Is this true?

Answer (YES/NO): NO